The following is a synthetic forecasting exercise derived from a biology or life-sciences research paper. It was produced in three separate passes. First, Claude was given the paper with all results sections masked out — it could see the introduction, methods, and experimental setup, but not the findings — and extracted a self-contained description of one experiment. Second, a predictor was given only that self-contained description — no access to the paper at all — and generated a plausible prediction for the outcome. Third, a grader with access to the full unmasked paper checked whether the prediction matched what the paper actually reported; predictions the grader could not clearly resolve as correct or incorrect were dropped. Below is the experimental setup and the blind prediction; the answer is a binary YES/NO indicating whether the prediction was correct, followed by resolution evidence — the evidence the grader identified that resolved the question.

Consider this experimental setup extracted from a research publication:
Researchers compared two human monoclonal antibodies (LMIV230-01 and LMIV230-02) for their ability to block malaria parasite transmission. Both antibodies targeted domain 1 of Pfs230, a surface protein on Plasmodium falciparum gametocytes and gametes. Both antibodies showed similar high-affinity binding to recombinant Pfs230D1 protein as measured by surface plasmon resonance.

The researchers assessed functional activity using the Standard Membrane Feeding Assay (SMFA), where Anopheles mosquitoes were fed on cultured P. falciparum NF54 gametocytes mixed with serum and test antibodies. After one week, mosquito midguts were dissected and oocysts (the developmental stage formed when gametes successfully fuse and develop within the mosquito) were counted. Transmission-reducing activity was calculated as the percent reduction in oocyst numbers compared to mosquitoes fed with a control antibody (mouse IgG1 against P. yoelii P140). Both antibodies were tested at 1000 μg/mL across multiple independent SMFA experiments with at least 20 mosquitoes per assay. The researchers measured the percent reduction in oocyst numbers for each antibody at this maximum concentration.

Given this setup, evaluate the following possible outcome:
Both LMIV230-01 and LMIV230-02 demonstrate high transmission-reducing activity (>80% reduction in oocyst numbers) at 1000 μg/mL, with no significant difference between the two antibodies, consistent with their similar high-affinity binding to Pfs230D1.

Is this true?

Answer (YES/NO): NO